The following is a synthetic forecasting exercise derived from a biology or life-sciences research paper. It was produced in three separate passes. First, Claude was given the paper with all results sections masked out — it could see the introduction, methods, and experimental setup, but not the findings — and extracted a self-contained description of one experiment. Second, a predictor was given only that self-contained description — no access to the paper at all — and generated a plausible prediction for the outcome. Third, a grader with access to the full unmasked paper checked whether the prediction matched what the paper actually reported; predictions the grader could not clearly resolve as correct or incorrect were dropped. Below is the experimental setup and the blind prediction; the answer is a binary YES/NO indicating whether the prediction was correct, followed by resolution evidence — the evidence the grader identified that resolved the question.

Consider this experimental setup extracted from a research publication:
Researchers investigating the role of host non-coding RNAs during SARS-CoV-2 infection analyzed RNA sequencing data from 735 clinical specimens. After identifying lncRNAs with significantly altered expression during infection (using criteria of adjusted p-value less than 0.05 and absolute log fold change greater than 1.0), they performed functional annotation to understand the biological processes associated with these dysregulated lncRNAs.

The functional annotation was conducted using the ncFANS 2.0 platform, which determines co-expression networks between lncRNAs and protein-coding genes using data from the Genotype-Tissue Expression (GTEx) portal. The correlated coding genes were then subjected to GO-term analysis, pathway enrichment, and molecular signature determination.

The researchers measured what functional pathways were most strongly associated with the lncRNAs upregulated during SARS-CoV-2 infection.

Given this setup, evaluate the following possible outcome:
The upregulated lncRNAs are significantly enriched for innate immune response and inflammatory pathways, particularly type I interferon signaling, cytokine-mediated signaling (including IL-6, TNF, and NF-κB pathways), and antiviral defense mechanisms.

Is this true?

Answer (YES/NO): NO